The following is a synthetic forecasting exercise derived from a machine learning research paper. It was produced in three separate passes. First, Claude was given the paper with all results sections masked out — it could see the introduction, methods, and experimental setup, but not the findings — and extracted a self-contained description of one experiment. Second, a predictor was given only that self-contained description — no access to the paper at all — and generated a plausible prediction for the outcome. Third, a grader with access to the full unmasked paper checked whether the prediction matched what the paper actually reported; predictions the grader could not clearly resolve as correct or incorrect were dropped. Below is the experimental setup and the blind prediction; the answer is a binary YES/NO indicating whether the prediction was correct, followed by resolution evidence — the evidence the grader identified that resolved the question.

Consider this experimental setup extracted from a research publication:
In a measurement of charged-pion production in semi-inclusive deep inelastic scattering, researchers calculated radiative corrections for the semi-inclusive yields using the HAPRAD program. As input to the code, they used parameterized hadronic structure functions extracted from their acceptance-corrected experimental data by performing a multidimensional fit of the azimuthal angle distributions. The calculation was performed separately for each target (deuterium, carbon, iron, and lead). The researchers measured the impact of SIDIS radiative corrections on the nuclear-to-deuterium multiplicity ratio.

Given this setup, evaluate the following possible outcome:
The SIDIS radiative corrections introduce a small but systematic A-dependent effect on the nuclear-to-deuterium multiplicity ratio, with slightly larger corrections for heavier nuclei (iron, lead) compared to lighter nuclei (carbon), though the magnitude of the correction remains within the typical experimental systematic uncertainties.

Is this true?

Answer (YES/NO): NO